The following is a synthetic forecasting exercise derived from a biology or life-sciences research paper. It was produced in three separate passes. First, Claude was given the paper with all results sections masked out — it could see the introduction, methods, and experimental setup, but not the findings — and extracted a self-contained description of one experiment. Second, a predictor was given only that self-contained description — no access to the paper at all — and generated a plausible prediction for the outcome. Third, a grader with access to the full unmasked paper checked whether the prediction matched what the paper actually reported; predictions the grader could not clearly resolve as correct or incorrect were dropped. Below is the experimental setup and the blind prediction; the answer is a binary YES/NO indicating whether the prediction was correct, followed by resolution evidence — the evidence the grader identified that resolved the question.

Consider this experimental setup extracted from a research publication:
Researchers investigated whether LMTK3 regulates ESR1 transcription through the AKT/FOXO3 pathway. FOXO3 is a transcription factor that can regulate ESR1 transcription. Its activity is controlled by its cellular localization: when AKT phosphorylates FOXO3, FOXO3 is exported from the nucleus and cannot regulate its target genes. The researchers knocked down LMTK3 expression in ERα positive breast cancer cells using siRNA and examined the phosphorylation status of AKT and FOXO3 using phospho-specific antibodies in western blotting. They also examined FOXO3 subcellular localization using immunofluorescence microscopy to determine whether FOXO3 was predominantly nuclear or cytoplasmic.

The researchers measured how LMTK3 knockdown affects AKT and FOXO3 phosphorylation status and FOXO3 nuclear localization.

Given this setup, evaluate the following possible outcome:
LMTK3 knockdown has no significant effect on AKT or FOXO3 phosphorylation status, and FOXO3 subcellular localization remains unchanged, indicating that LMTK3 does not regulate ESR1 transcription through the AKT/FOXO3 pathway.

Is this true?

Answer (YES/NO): NO